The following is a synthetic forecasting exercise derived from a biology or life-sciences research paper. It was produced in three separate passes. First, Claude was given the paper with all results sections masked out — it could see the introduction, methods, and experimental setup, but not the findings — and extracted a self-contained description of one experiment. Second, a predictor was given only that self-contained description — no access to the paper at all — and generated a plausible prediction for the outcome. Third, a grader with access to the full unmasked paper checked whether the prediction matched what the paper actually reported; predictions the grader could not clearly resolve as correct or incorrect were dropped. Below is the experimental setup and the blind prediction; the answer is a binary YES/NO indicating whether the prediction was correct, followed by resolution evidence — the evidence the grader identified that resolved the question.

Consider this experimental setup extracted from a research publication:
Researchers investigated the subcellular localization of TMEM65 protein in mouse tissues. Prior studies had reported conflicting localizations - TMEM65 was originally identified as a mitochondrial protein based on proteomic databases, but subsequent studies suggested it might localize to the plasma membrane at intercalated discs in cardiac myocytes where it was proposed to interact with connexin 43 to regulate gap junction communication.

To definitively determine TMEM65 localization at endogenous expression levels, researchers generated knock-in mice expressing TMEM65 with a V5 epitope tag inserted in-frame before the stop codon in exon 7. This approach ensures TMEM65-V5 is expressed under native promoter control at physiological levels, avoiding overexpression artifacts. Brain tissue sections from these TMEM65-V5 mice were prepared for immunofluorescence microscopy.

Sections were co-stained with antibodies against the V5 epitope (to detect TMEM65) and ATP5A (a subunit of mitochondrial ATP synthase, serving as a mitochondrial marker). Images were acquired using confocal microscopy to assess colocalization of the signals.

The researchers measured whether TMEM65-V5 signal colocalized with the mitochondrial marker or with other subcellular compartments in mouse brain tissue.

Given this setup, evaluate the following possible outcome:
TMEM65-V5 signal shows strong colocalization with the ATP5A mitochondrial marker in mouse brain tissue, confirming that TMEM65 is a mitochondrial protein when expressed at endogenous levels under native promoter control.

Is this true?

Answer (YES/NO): YES